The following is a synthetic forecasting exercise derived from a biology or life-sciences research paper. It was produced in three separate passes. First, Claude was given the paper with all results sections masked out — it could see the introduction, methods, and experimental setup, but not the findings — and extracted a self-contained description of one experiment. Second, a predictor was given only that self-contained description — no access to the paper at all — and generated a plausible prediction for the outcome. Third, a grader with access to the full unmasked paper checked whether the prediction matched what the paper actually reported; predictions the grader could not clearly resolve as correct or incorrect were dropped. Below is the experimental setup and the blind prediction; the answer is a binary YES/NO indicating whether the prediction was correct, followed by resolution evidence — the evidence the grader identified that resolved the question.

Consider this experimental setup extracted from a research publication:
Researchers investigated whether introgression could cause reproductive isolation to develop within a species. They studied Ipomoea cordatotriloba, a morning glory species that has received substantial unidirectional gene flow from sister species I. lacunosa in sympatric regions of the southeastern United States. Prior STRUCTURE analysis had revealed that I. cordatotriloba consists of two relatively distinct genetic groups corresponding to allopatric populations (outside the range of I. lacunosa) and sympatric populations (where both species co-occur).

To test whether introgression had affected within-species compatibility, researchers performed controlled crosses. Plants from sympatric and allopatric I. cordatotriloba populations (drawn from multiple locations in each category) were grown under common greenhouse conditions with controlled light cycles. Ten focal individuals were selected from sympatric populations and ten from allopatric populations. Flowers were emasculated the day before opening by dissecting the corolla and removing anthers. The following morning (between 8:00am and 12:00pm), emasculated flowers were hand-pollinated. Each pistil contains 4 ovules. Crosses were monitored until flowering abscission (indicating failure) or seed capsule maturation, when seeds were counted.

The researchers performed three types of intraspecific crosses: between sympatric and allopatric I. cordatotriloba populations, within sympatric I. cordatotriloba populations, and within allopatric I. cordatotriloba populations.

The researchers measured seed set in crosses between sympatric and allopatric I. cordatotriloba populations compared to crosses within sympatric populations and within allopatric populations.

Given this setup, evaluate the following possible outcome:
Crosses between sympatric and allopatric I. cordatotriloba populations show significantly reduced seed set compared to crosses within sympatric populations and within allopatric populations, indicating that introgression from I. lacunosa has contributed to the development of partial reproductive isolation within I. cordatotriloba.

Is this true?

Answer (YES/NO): YES